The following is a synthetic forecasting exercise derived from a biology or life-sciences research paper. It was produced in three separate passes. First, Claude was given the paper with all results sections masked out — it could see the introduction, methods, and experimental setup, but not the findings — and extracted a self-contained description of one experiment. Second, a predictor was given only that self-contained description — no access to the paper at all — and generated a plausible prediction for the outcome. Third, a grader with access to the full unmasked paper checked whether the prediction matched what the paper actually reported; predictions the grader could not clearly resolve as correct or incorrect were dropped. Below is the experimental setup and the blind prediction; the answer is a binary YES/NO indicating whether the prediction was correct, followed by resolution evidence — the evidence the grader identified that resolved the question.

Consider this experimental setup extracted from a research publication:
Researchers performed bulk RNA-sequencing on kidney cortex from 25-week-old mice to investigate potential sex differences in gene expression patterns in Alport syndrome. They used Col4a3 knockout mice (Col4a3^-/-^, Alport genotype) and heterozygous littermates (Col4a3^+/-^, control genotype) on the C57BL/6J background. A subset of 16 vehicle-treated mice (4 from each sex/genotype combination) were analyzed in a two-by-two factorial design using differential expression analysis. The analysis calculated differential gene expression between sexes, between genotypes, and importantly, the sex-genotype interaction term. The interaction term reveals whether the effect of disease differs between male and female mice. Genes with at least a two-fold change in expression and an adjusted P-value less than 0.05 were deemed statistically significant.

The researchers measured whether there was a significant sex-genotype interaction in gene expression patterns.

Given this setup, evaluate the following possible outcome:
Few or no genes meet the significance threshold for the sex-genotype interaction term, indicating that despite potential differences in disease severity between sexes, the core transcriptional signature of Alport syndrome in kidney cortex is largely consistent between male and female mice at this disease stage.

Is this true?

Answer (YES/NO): NO